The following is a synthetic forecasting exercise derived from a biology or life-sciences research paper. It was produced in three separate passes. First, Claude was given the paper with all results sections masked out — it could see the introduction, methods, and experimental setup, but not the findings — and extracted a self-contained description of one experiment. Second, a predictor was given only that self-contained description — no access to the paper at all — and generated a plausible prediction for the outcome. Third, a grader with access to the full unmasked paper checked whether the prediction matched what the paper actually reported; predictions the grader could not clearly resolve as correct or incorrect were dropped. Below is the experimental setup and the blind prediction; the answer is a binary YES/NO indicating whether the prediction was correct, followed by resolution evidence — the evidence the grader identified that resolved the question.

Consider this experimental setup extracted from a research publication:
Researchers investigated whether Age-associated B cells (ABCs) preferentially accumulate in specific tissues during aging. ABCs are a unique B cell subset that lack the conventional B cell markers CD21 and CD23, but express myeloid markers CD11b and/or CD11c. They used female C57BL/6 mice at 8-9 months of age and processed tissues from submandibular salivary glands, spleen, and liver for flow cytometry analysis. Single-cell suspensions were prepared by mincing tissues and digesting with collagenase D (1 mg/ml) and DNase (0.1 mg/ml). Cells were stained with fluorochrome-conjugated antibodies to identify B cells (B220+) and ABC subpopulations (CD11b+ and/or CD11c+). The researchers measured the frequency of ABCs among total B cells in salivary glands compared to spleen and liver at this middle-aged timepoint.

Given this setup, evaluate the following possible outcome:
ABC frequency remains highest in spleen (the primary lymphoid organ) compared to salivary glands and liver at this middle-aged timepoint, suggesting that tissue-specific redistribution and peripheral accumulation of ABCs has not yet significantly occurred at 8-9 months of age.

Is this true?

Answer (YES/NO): NO